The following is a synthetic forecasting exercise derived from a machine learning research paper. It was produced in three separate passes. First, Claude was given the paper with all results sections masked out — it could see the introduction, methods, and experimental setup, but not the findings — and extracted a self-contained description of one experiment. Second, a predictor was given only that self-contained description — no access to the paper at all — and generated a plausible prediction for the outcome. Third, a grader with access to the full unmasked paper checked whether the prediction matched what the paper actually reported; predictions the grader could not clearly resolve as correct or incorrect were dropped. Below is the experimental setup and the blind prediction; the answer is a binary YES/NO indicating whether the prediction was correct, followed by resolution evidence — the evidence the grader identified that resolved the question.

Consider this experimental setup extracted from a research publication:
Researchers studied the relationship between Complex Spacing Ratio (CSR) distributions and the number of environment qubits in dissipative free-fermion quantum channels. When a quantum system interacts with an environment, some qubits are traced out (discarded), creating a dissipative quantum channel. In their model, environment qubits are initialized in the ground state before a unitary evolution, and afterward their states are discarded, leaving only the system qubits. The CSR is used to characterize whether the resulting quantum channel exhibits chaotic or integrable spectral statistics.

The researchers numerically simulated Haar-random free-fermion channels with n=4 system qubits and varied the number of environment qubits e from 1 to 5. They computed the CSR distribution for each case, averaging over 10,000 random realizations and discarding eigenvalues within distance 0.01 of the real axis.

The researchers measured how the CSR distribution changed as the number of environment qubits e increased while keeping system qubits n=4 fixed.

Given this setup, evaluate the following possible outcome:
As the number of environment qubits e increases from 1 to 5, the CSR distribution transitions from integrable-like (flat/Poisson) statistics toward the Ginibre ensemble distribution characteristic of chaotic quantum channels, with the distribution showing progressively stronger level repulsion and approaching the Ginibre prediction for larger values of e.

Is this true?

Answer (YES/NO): NO